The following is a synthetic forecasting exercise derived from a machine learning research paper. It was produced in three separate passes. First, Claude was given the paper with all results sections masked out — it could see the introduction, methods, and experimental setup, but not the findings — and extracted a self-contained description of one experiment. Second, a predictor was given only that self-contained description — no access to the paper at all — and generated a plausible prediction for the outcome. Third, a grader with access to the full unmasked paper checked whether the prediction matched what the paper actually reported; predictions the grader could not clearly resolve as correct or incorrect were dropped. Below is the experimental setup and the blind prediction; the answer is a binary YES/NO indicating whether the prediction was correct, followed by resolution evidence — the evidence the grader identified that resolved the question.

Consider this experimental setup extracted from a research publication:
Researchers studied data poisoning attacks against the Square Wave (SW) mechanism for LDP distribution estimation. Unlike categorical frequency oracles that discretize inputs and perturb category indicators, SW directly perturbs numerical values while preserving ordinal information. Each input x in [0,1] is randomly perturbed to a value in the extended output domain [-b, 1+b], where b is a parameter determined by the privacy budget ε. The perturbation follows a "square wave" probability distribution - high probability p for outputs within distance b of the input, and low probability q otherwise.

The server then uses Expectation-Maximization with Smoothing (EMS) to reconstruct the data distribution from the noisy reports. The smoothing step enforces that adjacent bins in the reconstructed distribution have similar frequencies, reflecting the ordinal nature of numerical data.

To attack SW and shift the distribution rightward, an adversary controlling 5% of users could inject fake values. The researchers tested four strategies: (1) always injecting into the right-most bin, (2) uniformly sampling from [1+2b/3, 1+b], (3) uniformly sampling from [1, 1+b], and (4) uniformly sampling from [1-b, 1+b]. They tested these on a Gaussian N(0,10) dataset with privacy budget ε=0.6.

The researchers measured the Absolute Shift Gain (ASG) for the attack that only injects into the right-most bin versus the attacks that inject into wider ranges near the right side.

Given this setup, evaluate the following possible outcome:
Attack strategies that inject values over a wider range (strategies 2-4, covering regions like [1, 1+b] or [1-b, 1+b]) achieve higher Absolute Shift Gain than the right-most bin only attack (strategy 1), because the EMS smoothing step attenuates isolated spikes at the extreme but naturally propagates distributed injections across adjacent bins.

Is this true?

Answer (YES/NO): YES